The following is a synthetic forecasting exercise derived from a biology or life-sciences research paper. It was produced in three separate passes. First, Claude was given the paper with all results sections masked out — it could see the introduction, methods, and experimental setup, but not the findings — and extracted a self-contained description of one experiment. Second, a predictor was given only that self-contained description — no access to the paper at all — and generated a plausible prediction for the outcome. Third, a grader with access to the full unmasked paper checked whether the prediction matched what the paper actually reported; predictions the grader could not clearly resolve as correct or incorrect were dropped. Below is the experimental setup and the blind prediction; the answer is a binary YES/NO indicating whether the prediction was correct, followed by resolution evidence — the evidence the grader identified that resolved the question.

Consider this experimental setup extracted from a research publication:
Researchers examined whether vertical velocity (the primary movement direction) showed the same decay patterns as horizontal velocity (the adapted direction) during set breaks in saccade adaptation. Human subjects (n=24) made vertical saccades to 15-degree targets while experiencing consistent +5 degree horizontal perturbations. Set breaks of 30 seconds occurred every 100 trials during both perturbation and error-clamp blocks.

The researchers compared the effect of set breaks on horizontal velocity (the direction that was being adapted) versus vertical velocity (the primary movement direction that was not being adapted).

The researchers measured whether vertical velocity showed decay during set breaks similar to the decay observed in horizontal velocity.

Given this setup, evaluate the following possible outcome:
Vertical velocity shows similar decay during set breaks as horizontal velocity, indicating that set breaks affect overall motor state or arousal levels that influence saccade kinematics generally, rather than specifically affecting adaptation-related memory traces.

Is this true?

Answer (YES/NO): NO